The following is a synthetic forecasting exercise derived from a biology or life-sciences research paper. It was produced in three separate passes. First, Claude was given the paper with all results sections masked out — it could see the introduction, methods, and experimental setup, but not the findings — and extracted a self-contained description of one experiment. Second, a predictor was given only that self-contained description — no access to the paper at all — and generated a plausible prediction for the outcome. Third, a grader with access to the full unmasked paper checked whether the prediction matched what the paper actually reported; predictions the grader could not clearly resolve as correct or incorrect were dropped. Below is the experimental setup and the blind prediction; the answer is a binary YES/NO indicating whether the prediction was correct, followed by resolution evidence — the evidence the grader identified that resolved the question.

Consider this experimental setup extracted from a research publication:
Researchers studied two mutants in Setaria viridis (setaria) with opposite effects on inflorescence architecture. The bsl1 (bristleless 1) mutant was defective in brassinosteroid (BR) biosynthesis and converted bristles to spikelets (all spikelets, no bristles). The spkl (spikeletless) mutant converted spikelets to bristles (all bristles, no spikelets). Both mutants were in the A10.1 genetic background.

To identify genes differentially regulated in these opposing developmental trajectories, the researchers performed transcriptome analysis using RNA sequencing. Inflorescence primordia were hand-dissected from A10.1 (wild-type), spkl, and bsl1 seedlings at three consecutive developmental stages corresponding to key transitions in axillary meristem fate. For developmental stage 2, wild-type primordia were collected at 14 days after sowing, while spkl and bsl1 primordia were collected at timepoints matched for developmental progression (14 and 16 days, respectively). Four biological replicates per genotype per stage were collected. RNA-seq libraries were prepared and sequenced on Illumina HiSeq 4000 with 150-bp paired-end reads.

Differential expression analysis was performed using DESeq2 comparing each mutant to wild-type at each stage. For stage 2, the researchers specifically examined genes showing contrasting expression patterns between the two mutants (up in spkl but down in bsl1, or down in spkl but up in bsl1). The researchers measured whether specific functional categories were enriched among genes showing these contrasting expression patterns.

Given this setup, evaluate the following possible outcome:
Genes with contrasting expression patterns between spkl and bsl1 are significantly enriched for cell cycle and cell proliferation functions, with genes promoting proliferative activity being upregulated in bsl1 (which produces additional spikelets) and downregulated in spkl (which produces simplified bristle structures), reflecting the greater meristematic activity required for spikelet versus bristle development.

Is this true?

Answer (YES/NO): NO